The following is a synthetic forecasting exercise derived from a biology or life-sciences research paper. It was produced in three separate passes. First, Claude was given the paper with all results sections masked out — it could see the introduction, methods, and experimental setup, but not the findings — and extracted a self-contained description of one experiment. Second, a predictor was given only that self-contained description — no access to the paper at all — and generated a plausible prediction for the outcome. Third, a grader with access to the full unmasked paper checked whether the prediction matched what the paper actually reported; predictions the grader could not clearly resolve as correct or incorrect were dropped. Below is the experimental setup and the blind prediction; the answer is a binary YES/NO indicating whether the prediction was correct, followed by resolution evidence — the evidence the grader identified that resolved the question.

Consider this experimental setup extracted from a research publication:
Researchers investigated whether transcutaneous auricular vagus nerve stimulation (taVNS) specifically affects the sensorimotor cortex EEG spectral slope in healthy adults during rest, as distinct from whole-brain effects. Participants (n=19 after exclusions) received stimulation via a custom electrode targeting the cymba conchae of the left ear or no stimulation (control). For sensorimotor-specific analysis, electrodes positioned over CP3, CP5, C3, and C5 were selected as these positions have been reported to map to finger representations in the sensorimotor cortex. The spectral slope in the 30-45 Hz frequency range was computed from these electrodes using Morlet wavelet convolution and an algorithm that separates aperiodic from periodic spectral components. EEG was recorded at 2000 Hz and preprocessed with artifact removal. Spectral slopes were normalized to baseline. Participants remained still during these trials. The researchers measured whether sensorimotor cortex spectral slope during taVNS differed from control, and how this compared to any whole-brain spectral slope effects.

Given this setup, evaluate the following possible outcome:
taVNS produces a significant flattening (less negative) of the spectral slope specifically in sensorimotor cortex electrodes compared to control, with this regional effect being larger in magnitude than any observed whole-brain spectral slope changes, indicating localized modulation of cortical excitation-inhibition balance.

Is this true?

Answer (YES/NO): NO